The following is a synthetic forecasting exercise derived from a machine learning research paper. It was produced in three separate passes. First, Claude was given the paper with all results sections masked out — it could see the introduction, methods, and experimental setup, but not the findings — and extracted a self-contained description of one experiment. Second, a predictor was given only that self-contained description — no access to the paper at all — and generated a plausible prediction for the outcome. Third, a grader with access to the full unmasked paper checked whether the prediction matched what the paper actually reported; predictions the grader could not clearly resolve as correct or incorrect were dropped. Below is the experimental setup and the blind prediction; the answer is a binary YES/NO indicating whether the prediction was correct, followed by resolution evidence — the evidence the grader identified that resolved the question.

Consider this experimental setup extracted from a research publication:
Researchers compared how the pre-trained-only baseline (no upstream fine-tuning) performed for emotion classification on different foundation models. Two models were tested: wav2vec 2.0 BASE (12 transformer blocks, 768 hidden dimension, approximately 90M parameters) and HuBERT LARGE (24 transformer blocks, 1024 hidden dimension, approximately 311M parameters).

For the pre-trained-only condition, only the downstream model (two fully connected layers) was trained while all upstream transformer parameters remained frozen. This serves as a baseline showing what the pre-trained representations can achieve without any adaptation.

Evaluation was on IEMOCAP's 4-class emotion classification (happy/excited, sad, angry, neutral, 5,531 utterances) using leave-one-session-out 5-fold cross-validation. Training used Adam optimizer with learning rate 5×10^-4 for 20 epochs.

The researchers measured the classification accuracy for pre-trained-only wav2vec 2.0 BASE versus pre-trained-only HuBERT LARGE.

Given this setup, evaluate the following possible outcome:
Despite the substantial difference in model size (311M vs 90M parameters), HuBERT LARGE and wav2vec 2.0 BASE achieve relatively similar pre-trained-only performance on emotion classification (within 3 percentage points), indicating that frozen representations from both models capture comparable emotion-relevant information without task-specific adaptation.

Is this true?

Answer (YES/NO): NO